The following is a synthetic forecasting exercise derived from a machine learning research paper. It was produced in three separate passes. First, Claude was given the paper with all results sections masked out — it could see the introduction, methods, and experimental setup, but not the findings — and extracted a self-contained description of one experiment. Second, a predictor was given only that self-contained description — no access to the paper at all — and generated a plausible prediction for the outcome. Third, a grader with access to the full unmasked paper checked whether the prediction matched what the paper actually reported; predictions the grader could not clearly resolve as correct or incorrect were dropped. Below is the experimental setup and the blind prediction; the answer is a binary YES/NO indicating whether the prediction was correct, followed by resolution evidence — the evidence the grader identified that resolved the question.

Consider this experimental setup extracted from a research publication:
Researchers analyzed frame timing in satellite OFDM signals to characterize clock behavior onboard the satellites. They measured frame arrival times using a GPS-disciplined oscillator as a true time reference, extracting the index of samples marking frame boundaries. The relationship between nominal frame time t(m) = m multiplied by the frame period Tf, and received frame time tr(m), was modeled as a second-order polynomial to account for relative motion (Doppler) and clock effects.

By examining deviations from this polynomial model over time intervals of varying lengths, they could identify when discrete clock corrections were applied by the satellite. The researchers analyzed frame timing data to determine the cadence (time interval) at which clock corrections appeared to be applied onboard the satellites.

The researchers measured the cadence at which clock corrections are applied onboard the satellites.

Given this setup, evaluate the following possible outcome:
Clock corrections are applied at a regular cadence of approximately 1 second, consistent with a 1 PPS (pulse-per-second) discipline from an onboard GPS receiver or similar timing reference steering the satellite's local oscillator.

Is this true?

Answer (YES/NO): YES